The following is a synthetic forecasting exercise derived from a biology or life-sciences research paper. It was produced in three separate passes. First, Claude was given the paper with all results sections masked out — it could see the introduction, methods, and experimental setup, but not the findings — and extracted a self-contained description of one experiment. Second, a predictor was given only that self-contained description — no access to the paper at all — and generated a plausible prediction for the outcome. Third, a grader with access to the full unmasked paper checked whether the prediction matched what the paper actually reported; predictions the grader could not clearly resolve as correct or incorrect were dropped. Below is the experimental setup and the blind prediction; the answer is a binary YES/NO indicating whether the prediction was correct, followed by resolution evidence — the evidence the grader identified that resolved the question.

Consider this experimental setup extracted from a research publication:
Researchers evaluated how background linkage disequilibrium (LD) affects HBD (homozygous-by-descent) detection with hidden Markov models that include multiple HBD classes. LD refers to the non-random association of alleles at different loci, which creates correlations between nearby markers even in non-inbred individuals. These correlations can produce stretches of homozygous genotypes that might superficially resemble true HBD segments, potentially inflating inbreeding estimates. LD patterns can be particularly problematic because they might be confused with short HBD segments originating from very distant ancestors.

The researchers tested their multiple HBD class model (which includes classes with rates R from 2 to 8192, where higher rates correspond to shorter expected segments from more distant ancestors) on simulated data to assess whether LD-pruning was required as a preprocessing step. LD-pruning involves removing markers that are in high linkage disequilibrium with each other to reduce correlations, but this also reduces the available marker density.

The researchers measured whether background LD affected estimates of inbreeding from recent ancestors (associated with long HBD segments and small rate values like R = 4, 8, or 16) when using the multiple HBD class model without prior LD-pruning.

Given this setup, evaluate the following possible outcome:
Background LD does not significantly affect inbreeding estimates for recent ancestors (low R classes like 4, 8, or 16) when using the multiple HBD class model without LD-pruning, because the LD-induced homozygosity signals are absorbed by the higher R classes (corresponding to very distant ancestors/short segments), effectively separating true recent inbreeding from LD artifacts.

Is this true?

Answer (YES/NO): YES